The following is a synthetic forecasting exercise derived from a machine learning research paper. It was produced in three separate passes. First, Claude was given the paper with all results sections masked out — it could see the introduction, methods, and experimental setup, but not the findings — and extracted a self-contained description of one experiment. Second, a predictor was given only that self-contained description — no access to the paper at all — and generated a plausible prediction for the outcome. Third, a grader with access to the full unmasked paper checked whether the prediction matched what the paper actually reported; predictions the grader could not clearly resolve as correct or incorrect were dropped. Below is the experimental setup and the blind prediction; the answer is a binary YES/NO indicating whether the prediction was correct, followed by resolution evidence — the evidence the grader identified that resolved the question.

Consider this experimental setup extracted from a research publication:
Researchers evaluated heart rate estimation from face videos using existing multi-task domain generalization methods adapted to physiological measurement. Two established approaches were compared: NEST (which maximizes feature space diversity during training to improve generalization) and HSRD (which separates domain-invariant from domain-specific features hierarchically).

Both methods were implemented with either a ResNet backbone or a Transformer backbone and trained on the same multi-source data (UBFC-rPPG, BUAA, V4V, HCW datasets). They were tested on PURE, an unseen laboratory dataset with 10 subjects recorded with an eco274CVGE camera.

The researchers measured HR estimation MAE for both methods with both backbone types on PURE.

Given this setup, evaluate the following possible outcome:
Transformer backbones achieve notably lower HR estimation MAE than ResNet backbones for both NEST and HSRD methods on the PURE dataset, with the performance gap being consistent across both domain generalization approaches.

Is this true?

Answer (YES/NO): NO